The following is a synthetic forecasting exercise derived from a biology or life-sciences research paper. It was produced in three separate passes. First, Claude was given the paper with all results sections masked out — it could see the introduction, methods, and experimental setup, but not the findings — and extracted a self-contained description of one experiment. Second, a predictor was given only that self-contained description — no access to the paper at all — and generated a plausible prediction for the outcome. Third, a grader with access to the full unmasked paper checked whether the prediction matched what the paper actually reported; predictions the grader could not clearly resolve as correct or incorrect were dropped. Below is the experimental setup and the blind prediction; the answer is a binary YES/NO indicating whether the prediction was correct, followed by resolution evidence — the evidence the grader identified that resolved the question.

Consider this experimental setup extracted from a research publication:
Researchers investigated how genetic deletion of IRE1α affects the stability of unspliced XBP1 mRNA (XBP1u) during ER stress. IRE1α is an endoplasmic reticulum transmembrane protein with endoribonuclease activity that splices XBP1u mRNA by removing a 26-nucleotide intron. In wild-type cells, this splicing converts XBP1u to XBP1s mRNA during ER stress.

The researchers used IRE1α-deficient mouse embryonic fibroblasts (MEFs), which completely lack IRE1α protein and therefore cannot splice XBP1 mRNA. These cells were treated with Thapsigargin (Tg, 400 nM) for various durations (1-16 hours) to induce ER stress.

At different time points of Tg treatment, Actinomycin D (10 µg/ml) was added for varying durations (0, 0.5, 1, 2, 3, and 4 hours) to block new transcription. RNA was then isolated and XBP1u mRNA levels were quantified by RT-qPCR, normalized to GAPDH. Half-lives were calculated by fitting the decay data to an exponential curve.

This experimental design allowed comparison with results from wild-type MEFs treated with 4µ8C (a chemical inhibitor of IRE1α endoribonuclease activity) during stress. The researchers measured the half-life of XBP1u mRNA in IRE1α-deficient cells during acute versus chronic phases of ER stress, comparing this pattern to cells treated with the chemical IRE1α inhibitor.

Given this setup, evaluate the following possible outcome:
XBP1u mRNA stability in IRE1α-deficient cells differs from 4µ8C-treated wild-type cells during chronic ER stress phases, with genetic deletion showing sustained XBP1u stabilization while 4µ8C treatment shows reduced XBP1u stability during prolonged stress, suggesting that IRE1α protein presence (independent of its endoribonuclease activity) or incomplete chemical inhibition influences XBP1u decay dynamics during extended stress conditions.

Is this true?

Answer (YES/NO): NO